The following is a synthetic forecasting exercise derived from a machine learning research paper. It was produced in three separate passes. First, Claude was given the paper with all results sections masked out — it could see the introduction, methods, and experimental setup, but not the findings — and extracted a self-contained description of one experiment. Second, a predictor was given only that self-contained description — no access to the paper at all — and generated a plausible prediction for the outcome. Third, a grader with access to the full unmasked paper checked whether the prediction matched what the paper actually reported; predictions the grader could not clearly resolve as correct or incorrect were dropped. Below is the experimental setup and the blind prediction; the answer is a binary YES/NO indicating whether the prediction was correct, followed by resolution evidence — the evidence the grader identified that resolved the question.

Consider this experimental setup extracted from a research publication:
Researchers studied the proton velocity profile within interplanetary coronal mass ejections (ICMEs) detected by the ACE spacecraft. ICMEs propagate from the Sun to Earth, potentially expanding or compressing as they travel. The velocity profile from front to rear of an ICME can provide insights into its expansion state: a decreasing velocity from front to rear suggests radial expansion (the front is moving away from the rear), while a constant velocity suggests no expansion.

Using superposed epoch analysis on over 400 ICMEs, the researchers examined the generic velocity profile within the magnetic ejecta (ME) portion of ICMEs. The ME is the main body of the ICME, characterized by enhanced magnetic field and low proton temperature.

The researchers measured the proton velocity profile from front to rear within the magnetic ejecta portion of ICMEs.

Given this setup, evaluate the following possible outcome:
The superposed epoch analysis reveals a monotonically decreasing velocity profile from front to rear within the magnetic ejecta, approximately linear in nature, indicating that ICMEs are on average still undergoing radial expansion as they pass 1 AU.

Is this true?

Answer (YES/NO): YES